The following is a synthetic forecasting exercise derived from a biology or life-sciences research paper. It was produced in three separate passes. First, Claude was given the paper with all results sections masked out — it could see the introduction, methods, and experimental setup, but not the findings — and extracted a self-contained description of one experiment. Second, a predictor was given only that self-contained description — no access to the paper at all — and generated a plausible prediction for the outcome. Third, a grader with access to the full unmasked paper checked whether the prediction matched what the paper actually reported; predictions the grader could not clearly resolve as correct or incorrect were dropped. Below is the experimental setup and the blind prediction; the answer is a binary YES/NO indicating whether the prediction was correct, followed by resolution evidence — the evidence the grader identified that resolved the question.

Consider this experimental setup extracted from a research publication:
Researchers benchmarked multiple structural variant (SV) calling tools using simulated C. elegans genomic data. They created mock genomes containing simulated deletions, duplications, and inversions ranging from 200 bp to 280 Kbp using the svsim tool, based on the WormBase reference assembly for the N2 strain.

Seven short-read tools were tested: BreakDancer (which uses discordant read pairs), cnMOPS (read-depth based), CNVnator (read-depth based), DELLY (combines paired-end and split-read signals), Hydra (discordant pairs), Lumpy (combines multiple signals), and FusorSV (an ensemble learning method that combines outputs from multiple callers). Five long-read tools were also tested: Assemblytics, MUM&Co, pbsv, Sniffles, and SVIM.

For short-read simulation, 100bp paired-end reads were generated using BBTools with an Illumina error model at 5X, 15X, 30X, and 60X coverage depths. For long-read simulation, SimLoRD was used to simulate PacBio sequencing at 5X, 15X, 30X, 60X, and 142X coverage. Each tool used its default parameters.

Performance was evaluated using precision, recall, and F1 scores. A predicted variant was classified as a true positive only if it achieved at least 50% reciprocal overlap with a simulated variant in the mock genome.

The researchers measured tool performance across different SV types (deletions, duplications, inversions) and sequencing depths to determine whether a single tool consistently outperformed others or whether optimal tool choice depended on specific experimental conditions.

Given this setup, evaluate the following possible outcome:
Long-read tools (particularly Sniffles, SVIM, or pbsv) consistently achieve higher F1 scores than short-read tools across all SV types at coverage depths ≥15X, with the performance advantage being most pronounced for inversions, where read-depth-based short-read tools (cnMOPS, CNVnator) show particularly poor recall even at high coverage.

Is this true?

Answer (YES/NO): NO